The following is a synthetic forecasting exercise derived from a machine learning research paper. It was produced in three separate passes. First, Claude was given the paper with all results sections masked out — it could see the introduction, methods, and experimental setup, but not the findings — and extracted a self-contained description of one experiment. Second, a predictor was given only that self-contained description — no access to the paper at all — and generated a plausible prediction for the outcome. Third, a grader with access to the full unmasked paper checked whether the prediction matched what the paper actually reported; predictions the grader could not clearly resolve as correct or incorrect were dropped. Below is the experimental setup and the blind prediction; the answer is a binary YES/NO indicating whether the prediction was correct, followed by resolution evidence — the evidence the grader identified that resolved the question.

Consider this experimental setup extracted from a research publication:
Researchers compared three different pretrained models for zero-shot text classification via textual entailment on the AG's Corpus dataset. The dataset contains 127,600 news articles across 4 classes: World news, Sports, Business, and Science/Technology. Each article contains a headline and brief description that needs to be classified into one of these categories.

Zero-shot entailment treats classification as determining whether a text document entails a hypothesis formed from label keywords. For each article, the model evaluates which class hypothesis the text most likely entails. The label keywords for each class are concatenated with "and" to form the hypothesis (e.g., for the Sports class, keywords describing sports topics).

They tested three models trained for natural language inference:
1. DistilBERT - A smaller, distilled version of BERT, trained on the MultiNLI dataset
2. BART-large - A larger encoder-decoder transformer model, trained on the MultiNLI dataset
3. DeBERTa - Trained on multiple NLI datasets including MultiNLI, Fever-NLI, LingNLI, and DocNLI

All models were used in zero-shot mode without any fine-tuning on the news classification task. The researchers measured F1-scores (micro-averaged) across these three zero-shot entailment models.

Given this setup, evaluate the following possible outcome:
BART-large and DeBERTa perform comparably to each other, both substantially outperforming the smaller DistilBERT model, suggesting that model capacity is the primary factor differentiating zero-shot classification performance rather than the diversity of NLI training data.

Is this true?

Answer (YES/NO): NO